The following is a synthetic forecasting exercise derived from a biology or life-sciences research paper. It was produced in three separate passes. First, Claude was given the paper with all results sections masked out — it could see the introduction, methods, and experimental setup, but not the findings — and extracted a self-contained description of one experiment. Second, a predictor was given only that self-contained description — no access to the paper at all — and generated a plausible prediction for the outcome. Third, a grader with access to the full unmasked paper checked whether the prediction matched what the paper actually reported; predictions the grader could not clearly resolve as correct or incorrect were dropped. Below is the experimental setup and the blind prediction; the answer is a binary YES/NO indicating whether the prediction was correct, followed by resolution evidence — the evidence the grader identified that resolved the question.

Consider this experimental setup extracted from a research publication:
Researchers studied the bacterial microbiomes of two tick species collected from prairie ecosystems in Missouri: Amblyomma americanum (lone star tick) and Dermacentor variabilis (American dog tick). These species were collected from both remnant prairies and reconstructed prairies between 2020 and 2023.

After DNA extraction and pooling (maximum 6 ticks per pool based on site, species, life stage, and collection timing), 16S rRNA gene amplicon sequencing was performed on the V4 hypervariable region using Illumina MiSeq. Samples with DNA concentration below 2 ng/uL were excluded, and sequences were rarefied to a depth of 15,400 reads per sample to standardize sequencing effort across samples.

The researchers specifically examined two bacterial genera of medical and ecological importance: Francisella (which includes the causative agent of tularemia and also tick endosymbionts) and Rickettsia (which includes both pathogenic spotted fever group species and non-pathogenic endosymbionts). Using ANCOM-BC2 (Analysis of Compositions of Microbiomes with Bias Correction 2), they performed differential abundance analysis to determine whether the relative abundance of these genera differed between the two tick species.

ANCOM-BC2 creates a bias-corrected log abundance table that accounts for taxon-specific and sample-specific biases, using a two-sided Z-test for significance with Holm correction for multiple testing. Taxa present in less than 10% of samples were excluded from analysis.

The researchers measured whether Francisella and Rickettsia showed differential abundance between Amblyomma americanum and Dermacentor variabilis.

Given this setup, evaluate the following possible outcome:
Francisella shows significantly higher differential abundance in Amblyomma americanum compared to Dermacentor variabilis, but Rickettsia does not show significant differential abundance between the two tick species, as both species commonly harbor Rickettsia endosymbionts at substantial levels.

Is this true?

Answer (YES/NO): NO